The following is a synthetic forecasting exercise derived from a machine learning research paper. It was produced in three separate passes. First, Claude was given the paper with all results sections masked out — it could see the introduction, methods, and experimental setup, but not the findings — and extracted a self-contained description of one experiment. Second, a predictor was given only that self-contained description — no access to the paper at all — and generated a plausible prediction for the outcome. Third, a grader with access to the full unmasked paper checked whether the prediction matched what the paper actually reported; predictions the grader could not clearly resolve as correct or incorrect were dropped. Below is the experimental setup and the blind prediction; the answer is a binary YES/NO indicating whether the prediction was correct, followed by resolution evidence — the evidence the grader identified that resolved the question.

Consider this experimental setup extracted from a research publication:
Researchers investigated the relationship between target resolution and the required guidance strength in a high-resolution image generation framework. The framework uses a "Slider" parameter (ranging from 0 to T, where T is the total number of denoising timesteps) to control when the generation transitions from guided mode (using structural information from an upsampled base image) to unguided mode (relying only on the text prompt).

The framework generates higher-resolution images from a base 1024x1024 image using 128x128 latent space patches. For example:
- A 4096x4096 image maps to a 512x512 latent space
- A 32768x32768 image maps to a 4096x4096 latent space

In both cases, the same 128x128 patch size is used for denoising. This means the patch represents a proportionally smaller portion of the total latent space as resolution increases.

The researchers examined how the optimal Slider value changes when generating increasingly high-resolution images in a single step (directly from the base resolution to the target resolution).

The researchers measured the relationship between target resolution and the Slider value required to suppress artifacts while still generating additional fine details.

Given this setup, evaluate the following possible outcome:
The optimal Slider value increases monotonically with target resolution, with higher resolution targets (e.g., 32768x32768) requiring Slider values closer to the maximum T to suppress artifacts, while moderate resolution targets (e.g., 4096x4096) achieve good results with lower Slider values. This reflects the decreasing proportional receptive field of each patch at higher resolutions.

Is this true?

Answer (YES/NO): YES